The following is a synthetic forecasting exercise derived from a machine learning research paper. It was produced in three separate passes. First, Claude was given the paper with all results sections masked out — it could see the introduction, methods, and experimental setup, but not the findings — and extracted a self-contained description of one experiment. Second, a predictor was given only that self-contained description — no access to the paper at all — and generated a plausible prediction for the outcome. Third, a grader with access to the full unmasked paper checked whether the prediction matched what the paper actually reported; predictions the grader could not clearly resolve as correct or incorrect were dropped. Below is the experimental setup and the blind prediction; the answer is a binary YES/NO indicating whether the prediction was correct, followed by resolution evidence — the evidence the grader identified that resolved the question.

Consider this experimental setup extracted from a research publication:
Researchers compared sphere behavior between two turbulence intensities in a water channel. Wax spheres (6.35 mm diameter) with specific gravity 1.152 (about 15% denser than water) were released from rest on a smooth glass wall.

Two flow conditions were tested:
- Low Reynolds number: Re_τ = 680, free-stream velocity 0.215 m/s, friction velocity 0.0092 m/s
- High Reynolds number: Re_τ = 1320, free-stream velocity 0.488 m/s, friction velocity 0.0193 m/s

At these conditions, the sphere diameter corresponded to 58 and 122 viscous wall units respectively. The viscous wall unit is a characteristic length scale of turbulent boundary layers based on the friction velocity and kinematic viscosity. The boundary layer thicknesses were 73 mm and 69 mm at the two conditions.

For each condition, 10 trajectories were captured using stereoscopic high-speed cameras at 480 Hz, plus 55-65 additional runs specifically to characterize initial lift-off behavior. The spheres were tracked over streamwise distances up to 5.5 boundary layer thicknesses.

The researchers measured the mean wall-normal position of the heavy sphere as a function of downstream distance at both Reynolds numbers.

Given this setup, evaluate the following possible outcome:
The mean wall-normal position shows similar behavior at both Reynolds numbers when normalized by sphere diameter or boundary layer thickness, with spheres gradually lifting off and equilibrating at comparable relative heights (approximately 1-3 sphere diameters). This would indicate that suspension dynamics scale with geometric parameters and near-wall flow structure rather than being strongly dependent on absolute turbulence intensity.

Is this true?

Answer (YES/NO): NO